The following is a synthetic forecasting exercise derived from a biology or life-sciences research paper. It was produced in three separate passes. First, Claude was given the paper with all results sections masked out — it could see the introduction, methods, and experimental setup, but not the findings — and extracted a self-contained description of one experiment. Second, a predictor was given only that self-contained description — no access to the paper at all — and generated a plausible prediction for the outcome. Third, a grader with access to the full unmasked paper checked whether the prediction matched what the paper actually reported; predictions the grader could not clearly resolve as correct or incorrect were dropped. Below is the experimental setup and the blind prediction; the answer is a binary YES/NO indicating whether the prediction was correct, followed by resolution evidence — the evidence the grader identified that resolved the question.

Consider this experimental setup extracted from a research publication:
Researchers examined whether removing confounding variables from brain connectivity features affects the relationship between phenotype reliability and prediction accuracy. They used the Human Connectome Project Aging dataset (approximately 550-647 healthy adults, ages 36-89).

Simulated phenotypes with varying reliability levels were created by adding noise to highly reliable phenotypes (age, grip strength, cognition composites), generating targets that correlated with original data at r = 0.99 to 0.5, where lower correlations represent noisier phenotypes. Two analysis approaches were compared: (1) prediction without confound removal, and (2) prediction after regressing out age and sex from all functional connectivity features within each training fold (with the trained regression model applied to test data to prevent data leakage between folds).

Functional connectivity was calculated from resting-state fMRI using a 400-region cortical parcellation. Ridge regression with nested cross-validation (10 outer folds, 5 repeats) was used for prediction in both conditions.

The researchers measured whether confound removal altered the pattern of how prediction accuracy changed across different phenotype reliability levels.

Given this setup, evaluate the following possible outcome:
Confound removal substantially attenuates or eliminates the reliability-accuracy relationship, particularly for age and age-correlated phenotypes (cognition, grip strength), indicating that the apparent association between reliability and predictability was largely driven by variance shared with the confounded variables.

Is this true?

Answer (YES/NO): NO